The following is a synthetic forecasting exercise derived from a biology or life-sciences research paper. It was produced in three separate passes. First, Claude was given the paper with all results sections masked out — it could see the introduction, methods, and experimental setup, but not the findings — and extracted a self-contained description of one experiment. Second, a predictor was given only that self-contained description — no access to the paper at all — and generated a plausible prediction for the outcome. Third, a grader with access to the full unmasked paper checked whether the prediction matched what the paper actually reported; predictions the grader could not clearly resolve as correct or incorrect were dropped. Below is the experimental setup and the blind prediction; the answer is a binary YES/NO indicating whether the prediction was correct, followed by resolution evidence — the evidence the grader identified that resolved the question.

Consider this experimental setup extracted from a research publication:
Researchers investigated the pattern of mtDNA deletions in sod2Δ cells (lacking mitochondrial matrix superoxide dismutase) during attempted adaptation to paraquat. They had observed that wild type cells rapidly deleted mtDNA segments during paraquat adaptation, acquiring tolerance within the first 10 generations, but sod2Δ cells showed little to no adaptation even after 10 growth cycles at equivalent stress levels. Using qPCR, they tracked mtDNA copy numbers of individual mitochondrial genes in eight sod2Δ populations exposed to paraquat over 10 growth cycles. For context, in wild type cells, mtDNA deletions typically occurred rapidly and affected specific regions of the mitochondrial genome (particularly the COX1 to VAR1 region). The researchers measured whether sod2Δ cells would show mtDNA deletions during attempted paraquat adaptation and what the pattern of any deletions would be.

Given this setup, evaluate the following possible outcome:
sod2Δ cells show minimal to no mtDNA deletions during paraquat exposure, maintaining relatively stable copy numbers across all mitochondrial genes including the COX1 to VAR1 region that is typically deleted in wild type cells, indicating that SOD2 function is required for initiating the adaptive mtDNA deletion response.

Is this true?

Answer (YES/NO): NO